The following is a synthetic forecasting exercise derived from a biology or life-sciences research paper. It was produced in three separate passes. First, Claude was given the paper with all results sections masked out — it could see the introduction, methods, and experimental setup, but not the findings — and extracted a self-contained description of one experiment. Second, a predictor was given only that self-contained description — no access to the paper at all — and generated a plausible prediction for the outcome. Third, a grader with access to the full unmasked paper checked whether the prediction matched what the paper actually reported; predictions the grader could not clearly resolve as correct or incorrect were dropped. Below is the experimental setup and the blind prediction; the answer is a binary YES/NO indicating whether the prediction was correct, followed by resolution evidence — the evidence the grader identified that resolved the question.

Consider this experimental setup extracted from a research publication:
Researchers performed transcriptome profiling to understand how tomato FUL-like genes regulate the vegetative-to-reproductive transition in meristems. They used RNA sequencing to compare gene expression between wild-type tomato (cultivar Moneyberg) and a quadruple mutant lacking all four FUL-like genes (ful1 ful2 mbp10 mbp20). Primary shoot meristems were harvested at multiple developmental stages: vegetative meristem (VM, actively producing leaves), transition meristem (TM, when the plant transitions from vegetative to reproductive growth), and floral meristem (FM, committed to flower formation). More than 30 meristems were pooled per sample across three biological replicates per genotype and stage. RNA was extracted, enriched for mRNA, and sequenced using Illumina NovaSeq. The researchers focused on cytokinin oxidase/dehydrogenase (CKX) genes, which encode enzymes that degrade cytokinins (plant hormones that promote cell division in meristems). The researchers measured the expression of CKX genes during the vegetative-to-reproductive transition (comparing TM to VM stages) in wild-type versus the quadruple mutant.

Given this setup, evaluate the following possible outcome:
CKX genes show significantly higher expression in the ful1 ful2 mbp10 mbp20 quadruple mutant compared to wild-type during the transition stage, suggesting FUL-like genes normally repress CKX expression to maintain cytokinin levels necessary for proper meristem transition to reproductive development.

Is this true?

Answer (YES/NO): YES